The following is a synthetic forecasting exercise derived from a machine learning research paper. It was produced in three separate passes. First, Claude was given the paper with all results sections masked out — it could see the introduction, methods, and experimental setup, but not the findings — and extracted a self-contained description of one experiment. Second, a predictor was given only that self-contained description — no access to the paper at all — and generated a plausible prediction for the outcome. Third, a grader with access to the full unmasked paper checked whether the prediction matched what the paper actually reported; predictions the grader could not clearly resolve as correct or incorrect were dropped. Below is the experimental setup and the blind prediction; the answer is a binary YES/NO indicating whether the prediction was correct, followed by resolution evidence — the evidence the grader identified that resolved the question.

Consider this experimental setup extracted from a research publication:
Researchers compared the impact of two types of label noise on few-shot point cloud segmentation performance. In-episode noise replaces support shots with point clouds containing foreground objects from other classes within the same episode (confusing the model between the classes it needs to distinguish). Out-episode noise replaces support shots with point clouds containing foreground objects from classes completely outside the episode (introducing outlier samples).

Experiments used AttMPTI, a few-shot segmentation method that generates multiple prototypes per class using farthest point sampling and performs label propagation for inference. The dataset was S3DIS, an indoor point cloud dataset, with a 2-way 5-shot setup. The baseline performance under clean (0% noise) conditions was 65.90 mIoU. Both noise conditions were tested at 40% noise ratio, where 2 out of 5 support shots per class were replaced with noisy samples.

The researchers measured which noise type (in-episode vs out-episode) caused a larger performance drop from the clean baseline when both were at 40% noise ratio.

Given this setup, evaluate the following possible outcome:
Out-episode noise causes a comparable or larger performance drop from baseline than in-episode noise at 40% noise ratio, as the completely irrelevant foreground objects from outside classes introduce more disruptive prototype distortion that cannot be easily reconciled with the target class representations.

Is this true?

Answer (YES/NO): NO